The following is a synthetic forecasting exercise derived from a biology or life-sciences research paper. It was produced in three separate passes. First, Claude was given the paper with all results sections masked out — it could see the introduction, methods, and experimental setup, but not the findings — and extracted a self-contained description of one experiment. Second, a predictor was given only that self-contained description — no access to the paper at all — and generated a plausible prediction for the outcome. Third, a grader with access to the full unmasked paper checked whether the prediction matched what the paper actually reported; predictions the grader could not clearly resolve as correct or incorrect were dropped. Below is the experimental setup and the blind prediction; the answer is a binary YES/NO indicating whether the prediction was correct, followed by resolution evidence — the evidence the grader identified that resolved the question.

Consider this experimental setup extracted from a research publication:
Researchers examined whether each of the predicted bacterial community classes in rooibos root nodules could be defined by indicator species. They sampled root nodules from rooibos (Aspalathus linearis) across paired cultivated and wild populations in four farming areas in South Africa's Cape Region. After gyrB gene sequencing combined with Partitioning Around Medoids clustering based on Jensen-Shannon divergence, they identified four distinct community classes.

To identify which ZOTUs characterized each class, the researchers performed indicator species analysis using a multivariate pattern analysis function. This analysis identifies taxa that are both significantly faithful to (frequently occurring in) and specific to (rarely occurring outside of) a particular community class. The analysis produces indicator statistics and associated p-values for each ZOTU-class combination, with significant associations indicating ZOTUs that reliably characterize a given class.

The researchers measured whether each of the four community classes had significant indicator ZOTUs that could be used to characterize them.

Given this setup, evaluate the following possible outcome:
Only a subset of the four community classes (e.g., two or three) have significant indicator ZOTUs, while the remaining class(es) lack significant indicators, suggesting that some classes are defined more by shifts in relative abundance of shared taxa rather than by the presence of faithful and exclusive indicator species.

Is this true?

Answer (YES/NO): YES